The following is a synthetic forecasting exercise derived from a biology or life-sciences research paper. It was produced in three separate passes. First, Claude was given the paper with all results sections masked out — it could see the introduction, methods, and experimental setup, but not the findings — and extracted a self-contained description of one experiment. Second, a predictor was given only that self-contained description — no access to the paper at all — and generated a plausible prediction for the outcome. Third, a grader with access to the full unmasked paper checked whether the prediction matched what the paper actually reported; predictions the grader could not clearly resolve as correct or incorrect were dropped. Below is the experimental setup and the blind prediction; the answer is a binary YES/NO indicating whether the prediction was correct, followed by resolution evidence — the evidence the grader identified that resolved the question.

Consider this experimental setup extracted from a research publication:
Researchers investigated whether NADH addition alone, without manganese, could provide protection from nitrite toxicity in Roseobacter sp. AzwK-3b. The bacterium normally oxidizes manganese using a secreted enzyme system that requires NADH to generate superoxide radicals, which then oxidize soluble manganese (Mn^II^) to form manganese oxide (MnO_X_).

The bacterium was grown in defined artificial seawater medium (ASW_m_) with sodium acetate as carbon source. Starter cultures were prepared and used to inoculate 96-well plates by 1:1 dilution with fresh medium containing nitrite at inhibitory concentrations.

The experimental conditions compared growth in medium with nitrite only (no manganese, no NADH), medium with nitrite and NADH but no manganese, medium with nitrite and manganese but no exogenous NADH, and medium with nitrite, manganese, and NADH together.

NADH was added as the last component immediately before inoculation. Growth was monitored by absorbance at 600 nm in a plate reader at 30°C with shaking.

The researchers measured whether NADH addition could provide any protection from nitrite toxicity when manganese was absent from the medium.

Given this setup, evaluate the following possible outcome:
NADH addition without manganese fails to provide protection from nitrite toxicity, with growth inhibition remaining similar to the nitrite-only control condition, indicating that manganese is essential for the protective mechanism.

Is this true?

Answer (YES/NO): NO